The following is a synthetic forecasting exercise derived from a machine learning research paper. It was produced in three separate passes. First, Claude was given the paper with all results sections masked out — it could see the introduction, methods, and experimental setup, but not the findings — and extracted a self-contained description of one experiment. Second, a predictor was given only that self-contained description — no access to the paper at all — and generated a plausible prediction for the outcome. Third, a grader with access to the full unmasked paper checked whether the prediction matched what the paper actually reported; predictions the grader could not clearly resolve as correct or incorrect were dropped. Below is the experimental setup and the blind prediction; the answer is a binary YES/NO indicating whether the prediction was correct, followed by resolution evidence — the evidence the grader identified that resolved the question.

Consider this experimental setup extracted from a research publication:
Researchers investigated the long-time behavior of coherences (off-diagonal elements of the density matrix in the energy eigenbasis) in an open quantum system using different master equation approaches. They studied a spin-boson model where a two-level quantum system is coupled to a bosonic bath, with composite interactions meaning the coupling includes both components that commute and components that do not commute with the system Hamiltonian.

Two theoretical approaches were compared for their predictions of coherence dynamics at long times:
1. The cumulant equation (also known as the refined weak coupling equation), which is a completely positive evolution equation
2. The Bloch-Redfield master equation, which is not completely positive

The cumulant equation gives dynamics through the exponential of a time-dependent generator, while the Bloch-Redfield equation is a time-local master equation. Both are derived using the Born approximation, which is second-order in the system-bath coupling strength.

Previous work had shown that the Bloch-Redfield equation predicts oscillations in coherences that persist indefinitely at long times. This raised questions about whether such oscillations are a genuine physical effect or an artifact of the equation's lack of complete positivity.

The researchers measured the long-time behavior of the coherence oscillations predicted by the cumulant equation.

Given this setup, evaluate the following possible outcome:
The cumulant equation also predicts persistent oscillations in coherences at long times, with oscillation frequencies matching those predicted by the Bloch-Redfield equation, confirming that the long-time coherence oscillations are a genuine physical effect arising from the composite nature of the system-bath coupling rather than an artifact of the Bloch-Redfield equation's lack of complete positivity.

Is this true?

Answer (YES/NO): NO